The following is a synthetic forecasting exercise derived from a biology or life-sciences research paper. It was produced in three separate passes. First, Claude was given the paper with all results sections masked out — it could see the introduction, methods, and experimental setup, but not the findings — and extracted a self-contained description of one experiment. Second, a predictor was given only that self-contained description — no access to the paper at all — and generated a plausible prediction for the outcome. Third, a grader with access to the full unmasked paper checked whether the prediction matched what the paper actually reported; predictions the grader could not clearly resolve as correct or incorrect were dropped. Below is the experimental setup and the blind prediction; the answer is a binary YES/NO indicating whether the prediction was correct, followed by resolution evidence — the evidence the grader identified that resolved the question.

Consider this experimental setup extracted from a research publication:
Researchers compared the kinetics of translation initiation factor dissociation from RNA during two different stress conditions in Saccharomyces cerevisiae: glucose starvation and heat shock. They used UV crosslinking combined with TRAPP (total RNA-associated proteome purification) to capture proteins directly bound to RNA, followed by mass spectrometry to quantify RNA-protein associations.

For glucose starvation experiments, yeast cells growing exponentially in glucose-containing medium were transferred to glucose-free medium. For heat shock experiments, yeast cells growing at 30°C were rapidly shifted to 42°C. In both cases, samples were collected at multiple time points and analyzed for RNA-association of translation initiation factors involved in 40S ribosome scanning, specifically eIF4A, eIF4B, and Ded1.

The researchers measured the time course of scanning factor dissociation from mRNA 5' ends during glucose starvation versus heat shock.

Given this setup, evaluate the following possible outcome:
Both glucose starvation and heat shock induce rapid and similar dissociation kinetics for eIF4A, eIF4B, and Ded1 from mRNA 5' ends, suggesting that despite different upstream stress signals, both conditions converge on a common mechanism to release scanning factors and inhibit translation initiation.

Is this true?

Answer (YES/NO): NO